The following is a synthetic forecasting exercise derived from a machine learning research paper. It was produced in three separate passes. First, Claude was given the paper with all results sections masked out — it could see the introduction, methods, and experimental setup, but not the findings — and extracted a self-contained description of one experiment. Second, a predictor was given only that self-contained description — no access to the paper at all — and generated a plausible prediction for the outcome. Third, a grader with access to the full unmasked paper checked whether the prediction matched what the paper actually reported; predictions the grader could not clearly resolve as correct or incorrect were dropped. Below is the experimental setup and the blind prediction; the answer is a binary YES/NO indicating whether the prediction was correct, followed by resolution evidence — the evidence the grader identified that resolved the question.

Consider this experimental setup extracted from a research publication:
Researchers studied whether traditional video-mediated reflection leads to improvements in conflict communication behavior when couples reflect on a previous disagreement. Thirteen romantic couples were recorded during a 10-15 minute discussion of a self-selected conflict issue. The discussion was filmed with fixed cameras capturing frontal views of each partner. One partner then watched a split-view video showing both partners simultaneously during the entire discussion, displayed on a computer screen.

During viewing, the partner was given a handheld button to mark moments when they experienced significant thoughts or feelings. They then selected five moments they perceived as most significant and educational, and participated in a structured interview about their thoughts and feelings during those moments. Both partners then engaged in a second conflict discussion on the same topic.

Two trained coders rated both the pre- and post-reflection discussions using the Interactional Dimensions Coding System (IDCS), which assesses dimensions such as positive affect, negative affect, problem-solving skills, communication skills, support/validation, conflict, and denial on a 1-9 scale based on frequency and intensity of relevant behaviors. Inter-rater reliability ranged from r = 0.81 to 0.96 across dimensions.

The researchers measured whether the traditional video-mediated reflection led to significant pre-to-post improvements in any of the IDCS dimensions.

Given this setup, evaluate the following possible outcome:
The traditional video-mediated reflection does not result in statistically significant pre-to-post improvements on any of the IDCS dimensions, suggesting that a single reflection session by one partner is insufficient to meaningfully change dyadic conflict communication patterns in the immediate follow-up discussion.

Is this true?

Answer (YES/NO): YES